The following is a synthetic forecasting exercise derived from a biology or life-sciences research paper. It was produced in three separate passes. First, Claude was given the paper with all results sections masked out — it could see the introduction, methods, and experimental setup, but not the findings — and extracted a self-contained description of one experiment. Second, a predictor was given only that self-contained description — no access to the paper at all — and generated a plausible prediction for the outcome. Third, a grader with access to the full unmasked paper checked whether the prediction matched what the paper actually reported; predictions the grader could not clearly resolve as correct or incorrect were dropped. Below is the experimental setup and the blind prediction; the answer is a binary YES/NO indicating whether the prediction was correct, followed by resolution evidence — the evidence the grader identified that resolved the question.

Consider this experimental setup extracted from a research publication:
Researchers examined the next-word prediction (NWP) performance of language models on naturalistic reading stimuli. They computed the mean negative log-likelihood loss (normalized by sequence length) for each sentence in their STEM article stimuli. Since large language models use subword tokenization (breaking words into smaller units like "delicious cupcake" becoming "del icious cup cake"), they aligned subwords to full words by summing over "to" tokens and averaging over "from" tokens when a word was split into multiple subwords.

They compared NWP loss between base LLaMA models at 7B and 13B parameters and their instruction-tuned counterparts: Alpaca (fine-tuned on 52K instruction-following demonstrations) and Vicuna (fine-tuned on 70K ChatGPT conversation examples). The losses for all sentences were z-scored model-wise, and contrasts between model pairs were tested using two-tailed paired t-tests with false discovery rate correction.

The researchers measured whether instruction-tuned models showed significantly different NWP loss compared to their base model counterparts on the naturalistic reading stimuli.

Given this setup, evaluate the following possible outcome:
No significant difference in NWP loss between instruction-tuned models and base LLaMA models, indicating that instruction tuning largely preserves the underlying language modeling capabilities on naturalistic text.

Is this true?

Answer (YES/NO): YES